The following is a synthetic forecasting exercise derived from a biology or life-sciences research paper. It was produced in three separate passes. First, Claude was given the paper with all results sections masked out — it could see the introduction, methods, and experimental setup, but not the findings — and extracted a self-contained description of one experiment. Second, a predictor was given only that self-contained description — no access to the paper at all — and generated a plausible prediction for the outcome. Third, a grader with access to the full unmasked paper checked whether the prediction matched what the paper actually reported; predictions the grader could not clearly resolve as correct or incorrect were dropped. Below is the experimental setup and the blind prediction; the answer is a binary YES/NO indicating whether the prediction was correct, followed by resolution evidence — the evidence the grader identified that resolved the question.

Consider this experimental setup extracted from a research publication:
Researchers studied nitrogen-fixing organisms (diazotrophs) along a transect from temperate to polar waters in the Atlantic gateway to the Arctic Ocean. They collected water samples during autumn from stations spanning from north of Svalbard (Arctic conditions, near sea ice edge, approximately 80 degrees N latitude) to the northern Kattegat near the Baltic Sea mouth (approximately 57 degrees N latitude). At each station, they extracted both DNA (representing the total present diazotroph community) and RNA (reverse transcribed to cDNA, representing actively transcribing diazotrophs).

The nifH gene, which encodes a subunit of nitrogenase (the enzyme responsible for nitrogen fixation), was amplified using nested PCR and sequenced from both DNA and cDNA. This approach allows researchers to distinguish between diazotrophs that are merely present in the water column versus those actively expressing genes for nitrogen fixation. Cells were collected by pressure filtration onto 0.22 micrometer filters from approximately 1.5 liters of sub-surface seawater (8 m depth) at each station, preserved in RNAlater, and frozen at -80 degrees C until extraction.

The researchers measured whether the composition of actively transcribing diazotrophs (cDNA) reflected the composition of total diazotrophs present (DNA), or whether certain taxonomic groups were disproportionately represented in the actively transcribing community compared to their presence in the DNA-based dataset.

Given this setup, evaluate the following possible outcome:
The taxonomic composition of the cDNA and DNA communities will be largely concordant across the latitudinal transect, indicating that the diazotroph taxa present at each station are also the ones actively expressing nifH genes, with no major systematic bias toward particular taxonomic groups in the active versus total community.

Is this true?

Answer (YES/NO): NO